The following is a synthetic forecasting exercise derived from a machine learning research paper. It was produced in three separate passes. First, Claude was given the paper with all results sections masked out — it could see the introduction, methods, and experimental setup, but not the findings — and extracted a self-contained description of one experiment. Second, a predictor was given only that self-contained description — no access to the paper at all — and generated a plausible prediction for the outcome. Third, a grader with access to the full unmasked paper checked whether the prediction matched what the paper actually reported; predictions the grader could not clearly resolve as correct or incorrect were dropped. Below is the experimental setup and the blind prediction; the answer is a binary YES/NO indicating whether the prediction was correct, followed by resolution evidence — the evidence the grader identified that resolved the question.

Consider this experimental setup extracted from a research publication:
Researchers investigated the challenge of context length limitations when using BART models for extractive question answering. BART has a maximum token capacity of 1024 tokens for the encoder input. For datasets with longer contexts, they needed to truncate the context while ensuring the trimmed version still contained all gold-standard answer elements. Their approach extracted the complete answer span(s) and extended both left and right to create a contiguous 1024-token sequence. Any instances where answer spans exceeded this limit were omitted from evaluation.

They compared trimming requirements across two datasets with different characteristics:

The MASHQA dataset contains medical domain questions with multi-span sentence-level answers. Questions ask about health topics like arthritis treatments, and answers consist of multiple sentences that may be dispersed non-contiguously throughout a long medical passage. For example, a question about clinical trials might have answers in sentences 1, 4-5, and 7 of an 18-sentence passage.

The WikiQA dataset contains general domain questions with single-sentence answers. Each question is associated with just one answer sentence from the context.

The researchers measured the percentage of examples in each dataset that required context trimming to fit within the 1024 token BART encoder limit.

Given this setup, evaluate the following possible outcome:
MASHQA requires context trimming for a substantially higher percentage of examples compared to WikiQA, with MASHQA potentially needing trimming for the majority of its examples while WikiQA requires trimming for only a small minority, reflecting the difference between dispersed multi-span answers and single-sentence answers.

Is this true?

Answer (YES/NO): YES